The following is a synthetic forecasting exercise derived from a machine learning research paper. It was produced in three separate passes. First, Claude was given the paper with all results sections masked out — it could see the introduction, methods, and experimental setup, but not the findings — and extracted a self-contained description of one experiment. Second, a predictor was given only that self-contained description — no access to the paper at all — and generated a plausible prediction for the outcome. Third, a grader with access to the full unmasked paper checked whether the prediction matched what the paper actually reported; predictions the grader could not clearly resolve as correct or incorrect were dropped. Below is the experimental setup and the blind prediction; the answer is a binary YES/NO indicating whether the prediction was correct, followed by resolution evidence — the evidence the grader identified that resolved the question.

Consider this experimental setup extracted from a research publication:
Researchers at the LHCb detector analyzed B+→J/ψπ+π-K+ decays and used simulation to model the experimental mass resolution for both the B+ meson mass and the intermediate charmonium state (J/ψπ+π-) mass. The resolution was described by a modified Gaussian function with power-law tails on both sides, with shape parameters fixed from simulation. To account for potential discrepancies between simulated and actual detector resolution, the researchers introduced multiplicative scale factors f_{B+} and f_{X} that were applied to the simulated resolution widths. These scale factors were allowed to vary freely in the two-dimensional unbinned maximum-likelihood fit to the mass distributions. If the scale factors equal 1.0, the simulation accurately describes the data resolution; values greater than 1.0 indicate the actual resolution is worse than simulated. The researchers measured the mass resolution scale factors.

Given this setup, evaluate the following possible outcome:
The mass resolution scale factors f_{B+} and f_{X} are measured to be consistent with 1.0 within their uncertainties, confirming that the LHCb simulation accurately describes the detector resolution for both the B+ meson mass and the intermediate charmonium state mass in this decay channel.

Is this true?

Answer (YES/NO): NO